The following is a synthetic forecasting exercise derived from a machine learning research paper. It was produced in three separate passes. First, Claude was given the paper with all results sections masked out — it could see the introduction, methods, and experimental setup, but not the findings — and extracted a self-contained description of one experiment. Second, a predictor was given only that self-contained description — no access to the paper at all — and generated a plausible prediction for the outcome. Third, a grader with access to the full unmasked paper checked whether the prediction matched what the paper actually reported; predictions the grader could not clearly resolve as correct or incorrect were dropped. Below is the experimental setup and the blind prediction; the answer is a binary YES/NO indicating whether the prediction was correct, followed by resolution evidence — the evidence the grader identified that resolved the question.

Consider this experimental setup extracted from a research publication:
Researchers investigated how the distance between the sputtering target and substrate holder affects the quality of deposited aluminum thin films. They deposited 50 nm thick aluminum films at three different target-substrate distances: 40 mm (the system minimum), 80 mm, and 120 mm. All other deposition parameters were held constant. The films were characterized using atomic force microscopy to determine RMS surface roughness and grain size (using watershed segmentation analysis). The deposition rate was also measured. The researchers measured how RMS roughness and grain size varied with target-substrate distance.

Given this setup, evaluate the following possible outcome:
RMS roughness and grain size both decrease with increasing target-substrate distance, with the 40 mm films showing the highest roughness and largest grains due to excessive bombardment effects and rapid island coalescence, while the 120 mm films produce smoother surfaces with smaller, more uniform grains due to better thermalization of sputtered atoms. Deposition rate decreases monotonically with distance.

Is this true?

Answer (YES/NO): NO